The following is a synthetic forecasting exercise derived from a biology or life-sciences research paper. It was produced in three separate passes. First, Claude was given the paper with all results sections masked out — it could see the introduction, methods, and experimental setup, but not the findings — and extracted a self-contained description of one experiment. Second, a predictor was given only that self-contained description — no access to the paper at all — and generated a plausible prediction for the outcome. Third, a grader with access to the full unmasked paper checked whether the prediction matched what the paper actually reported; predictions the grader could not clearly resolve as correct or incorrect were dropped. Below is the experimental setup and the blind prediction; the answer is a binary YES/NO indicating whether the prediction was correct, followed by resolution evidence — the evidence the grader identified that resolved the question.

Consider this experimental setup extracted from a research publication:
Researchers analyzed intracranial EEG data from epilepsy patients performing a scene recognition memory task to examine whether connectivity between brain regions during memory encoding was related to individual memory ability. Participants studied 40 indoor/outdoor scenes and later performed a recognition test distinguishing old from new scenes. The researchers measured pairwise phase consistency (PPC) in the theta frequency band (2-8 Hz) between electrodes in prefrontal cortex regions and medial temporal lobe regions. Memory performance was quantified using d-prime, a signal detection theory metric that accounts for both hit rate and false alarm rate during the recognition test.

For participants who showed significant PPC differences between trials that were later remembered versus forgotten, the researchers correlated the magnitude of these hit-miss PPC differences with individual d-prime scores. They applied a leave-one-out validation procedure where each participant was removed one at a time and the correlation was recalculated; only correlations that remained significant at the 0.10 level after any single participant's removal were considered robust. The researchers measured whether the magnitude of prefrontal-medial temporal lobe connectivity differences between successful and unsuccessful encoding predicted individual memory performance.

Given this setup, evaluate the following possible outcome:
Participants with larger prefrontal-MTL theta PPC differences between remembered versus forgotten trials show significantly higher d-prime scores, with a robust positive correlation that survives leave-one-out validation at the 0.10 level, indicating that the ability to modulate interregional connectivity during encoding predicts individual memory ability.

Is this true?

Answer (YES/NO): YES